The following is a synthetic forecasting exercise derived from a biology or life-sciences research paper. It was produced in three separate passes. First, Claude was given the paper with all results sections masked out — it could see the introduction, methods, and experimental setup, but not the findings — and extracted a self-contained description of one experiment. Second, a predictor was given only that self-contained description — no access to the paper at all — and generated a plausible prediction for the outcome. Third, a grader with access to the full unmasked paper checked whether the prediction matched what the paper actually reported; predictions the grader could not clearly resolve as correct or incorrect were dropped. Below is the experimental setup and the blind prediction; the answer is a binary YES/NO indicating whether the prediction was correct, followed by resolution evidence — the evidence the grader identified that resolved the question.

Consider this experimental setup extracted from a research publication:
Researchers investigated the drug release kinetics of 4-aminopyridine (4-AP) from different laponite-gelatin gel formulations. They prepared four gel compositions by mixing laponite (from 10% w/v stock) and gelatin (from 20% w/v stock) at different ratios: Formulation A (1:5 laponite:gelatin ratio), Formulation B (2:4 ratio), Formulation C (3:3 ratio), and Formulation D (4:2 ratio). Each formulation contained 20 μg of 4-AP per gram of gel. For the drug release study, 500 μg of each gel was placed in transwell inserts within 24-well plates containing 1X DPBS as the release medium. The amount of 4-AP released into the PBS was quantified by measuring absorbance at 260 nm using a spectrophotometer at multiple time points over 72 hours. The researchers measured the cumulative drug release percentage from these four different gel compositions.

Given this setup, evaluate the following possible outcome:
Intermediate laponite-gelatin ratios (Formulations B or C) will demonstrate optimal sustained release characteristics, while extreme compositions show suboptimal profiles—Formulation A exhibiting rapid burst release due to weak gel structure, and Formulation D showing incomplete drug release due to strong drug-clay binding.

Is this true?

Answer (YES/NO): NO